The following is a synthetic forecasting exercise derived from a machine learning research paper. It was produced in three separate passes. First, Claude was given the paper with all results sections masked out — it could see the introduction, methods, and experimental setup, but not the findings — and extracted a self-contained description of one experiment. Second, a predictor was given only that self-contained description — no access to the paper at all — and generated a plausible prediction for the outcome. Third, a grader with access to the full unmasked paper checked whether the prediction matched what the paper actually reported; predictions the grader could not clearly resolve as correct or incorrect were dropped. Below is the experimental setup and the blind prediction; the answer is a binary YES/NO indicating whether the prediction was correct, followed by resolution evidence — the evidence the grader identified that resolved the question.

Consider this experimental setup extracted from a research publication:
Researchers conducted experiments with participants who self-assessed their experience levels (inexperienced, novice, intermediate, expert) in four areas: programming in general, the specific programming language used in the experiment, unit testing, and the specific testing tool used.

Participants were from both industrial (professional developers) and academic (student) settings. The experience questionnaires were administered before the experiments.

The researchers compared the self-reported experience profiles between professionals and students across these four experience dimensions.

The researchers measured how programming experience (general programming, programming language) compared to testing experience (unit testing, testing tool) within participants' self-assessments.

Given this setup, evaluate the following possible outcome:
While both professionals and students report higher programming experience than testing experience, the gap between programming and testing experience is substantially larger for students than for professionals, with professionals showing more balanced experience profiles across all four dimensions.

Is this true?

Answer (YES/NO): NO